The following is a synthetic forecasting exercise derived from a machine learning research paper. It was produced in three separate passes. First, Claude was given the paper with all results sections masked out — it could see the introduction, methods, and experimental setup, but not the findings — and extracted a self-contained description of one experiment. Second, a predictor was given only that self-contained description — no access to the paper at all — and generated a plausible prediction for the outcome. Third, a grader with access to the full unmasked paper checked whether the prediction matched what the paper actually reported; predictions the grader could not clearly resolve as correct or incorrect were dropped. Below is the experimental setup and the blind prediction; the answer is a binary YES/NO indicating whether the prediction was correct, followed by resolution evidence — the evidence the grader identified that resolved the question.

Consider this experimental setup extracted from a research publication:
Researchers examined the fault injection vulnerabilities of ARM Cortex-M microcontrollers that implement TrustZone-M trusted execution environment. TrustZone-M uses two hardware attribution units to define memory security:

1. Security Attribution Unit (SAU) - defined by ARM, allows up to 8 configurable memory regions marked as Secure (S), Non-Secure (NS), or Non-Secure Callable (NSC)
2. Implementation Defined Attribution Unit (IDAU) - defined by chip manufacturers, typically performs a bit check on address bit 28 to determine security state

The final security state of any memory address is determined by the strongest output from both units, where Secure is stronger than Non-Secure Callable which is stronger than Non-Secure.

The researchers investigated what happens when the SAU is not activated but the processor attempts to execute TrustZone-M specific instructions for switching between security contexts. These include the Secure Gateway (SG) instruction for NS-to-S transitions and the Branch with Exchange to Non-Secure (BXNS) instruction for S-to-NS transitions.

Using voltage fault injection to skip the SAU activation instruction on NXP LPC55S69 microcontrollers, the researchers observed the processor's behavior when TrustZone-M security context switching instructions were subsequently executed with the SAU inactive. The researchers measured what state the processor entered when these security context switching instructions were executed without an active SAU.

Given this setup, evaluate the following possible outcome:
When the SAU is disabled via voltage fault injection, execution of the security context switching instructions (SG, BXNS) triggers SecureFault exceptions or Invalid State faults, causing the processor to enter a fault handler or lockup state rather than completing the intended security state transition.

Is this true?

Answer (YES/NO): YES